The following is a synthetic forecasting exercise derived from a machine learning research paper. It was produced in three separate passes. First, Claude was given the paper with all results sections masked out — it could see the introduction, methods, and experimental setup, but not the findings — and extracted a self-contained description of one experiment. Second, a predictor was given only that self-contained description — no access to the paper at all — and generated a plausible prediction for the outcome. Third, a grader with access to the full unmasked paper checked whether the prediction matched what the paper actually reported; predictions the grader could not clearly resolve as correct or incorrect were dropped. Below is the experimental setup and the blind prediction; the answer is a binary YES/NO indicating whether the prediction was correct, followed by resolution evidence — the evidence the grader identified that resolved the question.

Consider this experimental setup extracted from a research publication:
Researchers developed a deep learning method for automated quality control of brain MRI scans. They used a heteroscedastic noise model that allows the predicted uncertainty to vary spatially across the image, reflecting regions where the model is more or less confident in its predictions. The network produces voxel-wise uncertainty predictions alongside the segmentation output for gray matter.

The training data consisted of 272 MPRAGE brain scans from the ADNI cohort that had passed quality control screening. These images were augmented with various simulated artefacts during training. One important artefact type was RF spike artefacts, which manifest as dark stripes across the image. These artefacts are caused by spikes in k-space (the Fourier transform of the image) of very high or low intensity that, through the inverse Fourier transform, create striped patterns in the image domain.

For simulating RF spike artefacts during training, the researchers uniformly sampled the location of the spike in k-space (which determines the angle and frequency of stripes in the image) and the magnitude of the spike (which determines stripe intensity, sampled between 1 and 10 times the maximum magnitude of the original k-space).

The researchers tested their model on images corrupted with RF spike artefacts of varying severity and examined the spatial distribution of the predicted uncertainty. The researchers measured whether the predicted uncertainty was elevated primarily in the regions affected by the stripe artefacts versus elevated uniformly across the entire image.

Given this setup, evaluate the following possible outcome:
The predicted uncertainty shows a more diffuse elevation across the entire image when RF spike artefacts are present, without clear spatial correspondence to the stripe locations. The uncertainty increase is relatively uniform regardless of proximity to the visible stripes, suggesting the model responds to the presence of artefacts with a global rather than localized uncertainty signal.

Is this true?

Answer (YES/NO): NO